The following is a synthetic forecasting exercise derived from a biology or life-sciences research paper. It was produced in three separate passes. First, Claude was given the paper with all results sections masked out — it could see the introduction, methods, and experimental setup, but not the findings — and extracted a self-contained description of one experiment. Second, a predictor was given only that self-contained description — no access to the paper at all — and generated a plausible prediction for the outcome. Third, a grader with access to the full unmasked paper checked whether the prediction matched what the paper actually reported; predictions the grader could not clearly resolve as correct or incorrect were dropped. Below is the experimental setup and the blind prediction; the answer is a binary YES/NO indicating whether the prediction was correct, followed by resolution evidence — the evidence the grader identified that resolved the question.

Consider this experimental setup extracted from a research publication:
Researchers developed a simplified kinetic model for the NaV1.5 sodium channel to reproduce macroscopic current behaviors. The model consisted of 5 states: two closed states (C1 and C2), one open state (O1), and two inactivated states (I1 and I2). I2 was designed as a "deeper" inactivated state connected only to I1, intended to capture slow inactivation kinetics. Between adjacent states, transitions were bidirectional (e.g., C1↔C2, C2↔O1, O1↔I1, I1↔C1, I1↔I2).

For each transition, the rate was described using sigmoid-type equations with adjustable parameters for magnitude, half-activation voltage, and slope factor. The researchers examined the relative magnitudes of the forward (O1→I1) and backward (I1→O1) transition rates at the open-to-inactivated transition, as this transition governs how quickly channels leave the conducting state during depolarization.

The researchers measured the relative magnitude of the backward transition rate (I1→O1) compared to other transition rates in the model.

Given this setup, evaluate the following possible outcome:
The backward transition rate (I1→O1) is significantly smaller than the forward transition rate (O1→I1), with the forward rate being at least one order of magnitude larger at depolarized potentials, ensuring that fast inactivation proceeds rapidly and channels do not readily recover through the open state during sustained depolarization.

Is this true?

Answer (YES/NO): YES